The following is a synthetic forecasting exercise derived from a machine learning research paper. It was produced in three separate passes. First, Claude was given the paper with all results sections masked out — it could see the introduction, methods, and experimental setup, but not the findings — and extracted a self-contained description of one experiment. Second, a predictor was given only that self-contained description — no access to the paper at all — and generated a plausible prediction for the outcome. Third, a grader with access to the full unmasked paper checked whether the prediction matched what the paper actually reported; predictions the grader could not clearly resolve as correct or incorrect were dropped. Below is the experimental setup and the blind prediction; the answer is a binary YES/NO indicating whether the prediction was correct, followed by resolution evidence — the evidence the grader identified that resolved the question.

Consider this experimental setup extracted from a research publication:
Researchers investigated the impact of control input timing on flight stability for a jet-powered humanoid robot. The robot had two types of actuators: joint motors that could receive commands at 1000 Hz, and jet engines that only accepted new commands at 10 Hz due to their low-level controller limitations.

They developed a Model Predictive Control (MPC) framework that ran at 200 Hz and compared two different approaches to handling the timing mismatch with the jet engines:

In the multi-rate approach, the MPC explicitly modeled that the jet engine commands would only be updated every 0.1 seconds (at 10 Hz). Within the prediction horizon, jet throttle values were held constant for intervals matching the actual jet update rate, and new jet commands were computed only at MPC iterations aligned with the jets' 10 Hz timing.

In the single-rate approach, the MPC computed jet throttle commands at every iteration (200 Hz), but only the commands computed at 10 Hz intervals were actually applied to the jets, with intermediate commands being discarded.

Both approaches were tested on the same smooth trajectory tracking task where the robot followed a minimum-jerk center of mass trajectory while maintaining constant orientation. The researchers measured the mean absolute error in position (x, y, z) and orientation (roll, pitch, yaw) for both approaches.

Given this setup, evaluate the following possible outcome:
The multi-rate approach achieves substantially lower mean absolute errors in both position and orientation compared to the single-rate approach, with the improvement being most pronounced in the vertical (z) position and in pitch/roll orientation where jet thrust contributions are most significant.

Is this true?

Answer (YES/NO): NO